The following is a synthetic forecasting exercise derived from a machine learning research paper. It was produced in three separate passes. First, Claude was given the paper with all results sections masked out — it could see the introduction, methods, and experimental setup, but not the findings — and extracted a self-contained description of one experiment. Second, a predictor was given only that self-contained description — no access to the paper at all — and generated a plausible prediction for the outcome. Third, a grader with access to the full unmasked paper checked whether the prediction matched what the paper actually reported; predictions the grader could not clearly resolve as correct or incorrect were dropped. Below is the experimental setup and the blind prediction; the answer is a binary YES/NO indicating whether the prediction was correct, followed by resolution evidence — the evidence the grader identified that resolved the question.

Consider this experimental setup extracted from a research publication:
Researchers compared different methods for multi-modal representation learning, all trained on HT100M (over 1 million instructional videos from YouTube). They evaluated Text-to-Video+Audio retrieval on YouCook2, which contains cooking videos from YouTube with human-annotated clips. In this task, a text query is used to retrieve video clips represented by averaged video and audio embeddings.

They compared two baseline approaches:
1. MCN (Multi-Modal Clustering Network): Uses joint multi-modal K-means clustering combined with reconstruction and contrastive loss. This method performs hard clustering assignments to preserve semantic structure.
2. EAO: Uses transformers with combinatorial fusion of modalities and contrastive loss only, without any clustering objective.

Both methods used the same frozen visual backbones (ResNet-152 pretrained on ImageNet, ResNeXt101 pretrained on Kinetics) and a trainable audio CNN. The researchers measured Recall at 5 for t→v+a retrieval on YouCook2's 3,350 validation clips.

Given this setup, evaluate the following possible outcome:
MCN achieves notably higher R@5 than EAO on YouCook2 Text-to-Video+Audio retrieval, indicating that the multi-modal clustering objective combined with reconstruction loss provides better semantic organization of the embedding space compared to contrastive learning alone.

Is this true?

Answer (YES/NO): NO